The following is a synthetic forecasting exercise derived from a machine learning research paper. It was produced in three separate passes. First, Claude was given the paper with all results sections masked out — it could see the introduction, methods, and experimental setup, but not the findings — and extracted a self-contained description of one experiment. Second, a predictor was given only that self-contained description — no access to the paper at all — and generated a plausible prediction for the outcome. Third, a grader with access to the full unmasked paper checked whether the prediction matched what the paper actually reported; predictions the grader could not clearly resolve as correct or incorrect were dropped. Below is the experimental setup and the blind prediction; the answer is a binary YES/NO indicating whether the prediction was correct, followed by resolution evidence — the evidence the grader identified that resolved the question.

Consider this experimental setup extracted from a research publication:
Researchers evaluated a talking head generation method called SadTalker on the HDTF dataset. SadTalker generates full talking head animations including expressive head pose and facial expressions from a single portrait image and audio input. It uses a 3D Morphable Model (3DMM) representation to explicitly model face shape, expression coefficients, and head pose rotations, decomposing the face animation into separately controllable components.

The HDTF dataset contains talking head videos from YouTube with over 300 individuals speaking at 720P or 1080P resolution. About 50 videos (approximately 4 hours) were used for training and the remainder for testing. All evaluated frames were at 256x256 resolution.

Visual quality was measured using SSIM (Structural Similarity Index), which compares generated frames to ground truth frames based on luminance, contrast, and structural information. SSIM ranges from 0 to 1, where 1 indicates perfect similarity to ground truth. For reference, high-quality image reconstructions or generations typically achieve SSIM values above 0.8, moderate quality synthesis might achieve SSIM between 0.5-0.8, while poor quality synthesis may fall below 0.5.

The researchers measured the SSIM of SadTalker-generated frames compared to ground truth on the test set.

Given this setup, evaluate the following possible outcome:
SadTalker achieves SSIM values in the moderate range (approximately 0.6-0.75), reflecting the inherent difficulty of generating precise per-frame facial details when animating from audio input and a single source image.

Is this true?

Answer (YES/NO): NO